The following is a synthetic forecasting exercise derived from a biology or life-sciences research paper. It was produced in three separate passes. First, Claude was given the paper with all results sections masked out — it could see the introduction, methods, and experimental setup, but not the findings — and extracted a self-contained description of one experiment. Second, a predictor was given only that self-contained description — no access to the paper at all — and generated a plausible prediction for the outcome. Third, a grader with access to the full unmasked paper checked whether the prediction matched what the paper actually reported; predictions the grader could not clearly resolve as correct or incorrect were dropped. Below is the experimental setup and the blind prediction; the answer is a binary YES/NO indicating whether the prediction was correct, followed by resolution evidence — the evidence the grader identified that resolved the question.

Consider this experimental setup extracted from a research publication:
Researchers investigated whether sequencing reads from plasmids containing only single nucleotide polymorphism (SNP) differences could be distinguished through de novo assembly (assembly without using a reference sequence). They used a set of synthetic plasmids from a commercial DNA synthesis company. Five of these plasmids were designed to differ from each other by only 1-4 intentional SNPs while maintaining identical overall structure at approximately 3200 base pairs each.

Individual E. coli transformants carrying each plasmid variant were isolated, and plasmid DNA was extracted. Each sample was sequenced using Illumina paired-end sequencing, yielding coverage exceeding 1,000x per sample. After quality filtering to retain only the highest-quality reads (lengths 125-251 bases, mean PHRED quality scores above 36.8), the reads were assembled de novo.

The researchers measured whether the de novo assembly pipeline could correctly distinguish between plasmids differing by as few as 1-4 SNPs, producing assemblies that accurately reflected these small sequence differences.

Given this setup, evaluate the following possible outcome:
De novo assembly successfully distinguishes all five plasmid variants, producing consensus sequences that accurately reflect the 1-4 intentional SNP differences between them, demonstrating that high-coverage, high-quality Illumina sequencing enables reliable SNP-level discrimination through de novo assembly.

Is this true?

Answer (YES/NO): YES